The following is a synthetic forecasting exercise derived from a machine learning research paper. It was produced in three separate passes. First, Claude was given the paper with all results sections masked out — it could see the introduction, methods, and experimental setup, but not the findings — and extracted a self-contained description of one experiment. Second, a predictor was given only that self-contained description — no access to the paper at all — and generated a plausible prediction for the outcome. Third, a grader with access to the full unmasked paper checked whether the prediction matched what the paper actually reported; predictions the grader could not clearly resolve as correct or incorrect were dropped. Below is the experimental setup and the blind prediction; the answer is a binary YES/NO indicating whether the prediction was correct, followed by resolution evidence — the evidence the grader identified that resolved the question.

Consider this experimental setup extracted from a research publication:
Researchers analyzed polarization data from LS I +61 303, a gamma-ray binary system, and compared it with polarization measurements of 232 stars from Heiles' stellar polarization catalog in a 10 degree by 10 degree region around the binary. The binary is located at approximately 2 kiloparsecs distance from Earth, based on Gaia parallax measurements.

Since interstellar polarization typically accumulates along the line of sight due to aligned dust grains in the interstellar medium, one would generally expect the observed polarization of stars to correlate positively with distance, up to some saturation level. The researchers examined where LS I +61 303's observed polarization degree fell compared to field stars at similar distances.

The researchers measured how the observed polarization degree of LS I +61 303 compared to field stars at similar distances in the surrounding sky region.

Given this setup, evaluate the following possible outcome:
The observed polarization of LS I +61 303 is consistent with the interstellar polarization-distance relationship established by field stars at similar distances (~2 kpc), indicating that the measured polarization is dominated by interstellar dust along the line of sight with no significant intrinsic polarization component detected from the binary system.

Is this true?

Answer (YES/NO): NO